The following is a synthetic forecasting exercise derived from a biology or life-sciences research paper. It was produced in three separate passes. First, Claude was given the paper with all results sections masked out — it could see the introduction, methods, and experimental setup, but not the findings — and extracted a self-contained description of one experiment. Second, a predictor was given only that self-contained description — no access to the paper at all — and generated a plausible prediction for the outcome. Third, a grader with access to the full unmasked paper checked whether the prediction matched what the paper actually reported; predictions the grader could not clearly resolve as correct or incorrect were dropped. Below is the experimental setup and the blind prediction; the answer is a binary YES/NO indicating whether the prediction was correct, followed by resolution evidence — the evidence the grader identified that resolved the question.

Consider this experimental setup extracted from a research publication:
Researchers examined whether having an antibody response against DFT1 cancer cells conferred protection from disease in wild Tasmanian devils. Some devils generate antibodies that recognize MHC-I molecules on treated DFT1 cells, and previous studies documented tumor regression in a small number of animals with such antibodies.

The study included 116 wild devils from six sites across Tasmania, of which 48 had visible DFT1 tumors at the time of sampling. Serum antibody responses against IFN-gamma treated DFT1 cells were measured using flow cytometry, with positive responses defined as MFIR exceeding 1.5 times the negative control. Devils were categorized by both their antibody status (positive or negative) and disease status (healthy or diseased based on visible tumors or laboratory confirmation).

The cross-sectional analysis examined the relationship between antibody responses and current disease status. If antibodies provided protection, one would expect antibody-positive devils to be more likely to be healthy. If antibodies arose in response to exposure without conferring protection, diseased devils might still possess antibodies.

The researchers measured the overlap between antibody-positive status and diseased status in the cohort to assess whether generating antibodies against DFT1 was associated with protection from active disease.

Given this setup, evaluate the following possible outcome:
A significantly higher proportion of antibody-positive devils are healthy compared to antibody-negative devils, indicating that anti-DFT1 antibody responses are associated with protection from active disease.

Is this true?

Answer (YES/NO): YES